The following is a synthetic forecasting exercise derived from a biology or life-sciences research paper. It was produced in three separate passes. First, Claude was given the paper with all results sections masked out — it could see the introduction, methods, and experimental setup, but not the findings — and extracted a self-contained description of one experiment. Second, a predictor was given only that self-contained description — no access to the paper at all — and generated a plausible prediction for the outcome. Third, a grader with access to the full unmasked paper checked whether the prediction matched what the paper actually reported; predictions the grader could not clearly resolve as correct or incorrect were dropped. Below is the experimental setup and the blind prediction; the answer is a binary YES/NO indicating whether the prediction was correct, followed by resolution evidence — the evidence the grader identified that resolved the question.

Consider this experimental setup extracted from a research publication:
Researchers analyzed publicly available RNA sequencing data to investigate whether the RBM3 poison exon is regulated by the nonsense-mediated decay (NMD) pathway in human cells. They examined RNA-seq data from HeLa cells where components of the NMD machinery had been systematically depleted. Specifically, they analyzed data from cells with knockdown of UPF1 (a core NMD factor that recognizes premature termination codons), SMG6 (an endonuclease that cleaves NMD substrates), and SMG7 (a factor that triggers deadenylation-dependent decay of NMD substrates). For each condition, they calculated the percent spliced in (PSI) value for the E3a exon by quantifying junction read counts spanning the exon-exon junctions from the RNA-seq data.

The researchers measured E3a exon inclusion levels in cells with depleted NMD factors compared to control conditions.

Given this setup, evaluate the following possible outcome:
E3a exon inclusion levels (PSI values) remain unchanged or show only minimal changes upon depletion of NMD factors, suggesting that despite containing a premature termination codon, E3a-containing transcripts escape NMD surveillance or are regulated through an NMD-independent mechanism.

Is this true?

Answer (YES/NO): NO